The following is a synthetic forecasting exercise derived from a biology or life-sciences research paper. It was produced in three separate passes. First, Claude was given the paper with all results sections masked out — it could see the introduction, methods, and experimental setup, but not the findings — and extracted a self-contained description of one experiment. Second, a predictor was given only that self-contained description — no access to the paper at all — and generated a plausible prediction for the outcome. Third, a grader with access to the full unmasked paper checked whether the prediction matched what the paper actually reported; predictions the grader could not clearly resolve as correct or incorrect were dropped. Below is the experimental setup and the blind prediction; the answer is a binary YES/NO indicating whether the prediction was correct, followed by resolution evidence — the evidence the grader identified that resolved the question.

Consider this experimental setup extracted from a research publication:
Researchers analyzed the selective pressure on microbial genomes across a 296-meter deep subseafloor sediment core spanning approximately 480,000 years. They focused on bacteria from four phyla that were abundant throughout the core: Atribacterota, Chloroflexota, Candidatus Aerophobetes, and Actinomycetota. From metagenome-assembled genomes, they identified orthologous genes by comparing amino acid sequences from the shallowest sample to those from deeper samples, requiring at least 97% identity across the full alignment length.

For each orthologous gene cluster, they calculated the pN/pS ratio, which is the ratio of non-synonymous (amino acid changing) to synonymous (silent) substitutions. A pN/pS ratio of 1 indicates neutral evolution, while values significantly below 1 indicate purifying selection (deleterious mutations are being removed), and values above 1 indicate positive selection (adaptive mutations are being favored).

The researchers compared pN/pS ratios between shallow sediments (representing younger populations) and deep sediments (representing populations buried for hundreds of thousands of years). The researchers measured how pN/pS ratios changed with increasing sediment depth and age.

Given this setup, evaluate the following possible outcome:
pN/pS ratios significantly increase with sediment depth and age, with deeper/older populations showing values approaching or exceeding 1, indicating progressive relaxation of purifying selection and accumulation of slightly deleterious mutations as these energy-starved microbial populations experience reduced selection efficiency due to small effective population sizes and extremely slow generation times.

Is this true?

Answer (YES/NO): NO